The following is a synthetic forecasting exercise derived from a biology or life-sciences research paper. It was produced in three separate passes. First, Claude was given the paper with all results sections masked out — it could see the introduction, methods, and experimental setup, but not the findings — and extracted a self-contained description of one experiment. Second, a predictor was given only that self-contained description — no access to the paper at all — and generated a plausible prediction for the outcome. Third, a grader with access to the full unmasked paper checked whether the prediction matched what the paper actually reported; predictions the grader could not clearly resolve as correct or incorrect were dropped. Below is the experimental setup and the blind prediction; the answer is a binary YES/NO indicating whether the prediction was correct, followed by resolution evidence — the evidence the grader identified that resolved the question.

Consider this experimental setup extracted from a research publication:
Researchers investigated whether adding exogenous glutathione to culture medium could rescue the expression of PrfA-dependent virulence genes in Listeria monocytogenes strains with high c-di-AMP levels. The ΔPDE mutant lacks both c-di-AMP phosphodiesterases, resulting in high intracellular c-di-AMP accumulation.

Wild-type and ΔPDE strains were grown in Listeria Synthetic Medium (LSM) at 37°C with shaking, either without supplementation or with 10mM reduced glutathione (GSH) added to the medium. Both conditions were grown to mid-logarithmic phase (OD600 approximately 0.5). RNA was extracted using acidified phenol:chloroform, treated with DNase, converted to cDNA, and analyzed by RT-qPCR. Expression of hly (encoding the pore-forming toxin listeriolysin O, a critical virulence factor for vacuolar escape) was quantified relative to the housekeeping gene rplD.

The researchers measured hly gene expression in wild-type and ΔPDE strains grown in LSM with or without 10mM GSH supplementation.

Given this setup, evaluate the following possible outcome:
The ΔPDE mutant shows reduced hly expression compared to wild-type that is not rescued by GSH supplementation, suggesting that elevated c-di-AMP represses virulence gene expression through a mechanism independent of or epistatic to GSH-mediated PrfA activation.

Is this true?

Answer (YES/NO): NO